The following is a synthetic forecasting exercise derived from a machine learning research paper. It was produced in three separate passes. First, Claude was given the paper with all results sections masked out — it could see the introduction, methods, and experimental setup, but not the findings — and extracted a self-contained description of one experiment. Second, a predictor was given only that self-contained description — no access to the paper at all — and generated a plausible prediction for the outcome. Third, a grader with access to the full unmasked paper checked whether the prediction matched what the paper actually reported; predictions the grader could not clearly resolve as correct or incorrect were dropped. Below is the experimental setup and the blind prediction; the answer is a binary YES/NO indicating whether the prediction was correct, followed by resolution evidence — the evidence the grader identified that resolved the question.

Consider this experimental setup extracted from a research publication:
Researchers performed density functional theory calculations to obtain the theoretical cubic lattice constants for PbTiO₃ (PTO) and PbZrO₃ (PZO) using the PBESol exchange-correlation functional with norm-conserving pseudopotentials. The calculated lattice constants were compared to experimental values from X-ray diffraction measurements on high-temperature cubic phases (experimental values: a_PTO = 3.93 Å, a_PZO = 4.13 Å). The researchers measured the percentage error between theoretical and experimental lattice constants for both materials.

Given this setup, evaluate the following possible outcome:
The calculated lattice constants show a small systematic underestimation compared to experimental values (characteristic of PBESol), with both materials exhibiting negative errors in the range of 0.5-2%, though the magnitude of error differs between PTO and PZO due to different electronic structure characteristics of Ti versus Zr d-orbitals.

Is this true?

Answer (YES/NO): NO